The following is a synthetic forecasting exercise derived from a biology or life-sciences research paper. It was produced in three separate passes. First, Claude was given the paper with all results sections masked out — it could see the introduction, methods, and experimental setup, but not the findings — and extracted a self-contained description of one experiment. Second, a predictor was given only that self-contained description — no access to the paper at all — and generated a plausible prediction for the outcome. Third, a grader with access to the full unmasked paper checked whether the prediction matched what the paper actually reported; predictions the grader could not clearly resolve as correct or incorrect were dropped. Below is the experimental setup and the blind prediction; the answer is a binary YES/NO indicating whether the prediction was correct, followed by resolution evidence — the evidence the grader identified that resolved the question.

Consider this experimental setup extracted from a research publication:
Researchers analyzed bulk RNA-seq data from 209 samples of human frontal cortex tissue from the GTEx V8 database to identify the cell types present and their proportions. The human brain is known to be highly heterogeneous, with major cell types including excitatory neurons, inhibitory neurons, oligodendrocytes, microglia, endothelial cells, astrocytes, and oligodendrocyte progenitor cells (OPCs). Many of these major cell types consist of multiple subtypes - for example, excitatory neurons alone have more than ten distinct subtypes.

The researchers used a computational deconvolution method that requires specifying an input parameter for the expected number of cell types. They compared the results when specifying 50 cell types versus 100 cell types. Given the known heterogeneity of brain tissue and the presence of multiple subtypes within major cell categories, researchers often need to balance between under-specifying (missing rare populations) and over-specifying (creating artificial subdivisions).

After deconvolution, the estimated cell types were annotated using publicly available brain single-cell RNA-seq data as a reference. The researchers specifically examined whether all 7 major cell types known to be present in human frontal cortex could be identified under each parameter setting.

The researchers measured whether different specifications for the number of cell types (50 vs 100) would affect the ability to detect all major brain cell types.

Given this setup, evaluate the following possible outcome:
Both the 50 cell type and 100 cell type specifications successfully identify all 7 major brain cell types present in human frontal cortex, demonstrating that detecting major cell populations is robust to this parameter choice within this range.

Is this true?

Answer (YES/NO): NO